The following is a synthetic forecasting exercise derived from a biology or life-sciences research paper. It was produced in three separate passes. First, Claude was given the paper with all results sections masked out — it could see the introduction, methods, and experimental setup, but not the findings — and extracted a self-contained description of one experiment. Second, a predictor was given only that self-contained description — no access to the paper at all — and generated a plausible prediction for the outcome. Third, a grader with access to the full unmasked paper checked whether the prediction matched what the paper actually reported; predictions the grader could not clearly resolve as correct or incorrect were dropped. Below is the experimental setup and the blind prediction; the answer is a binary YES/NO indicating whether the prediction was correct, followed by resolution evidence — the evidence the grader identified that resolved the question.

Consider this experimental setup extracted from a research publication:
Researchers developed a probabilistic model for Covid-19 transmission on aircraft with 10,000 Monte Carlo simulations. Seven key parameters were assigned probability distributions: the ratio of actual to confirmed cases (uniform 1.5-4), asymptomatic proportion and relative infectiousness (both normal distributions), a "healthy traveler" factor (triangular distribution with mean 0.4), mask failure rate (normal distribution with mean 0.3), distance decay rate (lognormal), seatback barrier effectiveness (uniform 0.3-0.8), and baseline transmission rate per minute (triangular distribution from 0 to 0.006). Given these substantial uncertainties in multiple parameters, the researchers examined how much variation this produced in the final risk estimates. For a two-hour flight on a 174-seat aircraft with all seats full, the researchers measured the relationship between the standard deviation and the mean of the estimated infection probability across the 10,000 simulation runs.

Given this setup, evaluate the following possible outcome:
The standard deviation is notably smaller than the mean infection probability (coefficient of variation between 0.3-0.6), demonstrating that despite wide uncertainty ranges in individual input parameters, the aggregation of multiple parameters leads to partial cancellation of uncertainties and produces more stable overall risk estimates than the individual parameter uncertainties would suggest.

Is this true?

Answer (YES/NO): NO